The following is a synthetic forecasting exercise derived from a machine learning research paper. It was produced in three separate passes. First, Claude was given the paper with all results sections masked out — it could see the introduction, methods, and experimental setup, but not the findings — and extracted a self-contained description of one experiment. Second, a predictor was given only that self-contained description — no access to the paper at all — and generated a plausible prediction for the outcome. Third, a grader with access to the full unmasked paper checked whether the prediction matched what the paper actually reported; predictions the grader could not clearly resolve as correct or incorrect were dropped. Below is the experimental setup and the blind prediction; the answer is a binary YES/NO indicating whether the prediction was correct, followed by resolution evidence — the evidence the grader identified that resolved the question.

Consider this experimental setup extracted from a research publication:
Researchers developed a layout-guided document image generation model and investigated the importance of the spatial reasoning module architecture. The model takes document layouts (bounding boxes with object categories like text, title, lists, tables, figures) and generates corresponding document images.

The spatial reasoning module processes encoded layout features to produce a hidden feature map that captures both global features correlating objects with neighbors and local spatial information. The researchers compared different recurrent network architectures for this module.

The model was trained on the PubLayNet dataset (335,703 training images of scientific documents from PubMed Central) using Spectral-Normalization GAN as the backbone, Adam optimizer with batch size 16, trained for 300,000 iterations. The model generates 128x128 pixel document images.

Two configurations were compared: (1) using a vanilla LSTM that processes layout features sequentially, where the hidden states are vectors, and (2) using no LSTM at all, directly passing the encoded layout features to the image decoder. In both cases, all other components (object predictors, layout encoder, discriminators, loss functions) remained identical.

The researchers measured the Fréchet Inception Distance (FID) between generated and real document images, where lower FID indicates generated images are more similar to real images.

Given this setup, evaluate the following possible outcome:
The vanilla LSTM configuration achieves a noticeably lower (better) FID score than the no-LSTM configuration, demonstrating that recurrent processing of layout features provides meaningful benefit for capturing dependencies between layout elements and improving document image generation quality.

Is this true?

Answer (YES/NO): NO